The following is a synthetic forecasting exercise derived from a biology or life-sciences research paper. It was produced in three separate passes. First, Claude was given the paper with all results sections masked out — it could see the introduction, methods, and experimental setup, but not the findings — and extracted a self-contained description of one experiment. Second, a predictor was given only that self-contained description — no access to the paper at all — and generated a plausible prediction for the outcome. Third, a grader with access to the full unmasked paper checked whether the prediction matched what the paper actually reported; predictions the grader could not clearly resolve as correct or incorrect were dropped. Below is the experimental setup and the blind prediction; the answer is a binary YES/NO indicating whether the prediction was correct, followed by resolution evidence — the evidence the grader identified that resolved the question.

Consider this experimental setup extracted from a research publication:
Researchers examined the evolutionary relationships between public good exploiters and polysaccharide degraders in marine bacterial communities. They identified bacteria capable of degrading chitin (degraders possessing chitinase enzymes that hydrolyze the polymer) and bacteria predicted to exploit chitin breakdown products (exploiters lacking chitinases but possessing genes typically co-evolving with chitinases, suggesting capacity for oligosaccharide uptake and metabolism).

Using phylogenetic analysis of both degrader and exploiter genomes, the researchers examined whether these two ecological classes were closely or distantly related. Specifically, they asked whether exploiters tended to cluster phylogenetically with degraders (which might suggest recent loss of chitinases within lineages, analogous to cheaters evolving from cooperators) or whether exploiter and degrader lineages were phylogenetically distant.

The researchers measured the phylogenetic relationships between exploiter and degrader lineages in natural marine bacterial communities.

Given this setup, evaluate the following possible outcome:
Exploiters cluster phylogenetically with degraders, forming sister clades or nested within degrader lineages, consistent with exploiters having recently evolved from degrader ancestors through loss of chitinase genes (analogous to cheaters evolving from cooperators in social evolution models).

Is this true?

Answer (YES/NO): NO